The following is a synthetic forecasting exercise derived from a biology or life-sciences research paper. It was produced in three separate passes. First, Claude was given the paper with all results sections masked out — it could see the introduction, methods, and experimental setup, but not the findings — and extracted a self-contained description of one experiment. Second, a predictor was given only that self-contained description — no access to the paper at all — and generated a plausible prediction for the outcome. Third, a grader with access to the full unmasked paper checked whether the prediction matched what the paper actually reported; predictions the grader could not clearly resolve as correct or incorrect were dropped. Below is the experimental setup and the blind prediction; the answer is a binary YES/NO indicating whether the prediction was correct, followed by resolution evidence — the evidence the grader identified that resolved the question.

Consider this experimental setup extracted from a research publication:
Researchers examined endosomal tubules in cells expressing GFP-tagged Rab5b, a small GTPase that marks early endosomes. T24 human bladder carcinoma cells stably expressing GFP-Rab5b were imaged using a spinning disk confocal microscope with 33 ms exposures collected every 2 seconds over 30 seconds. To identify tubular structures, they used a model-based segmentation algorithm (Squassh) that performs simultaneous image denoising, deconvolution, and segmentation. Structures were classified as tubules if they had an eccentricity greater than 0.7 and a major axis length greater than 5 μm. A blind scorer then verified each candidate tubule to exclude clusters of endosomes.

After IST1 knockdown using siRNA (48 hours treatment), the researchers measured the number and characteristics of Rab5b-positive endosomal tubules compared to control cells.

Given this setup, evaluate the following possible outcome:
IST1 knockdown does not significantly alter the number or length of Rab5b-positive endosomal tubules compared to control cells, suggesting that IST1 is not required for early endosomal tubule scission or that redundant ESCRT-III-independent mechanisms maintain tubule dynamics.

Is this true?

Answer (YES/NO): NO